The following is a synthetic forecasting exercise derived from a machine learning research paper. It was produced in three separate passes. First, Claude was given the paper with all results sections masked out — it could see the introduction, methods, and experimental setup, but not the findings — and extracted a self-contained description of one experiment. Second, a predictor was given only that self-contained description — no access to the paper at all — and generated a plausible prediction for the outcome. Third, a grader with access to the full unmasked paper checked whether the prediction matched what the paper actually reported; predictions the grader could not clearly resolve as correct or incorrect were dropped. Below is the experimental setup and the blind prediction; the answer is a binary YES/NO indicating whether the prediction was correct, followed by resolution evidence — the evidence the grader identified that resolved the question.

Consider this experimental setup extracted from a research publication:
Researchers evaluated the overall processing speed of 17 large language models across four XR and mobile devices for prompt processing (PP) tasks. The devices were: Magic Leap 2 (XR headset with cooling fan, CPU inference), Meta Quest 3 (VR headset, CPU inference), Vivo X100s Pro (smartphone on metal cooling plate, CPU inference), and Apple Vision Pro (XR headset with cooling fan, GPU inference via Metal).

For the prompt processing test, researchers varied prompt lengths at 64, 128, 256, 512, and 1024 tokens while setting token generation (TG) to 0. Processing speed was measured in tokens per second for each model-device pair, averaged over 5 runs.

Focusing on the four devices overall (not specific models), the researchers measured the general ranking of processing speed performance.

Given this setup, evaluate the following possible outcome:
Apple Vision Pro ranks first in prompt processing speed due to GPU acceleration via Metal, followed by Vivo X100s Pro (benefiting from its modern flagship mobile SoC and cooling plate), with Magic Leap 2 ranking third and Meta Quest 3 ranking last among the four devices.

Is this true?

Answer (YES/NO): NO